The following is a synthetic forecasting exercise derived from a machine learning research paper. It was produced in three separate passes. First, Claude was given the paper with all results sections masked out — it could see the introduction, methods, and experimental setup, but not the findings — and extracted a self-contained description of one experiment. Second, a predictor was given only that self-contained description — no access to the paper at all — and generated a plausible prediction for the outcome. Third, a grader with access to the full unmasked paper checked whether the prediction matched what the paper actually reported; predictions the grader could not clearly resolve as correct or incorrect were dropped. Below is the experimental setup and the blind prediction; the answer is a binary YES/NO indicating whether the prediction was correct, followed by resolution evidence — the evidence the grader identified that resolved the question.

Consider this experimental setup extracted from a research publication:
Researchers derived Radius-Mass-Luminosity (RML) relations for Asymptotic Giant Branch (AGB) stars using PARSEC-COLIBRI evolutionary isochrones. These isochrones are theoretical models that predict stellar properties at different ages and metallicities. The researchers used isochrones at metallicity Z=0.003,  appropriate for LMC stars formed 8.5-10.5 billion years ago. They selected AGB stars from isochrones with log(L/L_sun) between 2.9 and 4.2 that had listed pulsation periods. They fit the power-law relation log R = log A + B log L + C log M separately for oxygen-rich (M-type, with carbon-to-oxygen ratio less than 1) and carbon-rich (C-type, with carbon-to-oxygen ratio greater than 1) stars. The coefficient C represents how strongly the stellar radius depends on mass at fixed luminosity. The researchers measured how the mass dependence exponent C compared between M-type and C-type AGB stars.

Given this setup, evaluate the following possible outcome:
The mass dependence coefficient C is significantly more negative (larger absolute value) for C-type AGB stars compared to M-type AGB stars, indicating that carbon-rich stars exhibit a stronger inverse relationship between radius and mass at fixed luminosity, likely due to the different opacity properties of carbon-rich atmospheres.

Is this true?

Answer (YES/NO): YES